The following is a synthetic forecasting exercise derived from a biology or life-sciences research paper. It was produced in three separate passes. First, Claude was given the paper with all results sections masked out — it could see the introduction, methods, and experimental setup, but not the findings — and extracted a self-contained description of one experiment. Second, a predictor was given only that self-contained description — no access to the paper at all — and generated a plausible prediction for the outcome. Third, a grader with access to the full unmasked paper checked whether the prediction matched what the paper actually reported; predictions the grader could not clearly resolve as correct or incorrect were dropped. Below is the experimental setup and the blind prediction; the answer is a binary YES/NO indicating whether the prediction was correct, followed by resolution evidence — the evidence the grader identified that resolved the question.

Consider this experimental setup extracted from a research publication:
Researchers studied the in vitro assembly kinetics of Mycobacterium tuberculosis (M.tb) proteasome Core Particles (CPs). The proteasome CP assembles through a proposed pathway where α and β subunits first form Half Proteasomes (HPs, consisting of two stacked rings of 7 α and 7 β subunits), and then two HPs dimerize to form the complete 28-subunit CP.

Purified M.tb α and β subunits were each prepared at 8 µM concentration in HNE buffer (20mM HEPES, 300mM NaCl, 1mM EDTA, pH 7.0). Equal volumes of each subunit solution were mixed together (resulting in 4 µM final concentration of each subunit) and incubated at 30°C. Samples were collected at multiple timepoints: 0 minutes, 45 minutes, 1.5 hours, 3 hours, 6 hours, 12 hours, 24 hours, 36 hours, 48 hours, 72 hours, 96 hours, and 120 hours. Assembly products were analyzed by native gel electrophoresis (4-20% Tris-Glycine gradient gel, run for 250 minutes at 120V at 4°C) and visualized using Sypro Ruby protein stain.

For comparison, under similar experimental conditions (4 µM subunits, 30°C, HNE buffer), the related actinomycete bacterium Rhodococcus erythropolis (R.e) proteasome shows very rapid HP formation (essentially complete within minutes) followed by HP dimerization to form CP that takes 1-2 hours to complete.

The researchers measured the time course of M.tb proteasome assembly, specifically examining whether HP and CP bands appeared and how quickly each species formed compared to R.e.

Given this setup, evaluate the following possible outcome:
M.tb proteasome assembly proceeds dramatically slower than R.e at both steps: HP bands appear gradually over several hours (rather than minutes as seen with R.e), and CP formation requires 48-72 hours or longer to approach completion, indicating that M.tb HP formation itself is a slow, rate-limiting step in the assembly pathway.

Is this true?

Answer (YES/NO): NO